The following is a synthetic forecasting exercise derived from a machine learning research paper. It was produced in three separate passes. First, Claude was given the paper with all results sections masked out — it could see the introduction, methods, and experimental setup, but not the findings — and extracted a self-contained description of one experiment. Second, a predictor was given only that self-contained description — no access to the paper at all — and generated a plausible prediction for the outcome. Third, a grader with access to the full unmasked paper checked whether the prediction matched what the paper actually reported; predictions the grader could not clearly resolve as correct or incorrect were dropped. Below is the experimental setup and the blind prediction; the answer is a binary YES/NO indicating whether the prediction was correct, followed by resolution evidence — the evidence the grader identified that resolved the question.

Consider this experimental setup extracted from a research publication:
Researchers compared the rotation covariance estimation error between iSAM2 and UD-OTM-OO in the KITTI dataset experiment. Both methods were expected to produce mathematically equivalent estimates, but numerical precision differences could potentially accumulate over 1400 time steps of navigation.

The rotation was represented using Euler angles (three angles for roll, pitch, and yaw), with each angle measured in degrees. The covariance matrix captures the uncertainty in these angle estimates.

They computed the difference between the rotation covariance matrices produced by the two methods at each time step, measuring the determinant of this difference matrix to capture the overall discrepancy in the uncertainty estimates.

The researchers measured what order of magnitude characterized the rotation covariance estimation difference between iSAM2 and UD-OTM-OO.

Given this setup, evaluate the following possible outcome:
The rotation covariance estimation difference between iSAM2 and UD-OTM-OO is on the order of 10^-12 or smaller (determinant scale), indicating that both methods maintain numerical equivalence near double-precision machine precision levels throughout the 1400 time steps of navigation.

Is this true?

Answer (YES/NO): NO